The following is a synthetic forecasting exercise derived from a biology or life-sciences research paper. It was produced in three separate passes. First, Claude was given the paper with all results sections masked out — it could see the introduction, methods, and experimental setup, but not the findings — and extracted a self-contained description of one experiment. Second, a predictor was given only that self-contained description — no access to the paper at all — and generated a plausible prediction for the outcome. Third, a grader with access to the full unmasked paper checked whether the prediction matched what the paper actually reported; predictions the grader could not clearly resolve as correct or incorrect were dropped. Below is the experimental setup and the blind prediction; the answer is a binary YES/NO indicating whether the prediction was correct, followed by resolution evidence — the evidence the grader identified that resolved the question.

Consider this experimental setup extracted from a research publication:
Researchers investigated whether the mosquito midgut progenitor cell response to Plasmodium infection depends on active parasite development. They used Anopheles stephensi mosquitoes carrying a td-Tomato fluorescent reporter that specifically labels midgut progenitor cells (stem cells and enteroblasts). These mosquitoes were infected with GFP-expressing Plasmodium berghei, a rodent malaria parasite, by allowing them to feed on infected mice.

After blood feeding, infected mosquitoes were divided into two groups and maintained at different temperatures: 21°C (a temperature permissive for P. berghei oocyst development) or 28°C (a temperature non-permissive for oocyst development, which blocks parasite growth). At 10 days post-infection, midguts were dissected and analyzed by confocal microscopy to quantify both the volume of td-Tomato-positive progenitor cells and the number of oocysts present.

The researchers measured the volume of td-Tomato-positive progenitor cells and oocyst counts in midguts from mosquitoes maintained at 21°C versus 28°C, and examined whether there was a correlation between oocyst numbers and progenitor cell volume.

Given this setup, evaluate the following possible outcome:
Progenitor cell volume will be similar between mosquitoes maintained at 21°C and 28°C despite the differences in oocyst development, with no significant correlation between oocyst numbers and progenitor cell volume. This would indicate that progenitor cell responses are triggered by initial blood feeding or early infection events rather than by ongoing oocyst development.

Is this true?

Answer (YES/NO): NO